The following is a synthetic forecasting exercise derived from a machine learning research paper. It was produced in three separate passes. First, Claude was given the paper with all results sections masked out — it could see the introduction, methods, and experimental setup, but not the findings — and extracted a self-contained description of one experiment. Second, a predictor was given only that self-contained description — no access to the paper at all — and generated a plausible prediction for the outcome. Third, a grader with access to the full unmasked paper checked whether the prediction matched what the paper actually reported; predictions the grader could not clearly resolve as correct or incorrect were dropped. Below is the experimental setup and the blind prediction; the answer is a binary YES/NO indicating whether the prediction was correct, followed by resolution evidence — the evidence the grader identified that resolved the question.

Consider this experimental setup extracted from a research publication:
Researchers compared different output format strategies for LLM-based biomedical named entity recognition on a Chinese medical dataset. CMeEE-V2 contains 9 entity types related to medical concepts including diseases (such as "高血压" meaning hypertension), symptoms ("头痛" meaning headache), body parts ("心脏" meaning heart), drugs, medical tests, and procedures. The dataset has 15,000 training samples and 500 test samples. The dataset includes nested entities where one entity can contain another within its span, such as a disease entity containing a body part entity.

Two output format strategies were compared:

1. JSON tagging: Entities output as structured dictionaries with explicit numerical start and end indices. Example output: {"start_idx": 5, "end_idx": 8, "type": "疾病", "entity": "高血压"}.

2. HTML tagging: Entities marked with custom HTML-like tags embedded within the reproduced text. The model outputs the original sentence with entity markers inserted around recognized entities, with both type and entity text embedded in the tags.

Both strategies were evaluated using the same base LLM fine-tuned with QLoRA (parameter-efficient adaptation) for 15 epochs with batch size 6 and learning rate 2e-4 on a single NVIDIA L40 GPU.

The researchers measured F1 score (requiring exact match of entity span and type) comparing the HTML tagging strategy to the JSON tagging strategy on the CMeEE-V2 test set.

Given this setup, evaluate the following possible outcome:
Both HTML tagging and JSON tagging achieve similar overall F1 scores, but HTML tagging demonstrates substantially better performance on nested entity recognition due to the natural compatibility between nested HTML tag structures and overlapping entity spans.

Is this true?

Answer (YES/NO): NO